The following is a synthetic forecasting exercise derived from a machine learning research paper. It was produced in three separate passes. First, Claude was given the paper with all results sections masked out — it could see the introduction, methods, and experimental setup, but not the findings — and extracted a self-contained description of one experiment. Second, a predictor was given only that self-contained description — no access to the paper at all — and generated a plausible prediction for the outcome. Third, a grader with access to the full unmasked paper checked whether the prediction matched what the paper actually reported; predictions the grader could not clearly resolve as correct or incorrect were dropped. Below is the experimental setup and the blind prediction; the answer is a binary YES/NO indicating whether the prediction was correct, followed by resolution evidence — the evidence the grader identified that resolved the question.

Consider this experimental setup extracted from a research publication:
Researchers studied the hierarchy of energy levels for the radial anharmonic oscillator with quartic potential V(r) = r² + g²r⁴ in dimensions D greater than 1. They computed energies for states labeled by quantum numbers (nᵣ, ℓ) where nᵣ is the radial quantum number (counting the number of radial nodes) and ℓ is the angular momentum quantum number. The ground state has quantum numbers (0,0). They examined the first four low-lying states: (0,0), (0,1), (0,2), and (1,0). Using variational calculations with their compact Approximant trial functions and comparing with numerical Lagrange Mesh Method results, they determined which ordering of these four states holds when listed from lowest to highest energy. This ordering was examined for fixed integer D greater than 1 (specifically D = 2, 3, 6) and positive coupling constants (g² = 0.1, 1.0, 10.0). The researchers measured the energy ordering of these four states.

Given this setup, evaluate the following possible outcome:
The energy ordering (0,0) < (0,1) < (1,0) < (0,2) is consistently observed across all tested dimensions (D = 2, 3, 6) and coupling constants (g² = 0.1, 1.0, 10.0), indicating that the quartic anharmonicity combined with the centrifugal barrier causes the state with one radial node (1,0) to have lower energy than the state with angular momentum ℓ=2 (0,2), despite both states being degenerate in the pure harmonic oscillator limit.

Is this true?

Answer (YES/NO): NO